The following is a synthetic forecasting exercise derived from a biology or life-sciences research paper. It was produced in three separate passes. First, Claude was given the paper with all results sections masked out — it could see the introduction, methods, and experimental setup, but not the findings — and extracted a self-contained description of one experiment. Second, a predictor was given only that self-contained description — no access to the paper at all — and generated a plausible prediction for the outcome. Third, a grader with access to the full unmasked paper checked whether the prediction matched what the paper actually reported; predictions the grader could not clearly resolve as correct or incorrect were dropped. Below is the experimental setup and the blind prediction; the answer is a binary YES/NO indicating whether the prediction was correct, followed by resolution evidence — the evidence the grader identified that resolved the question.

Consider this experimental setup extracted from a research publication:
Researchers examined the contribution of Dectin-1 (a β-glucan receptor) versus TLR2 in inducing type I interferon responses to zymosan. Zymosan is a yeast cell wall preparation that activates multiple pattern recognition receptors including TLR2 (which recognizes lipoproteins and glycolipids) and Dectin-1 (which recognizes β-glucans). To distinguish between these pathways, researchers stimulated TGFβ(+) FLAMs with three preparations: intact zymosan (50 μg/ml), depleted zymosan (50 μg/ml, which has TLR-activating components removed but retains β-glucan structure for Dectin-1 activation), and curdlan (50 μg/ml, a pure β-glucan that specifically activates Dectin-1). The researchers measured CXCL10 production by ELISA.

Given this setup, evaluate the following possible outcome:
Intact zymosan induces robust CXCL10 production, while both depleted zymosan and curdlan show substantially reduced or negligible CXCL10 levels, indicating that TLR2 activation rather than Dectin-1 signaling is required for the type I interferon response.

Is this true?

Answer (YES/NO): YES